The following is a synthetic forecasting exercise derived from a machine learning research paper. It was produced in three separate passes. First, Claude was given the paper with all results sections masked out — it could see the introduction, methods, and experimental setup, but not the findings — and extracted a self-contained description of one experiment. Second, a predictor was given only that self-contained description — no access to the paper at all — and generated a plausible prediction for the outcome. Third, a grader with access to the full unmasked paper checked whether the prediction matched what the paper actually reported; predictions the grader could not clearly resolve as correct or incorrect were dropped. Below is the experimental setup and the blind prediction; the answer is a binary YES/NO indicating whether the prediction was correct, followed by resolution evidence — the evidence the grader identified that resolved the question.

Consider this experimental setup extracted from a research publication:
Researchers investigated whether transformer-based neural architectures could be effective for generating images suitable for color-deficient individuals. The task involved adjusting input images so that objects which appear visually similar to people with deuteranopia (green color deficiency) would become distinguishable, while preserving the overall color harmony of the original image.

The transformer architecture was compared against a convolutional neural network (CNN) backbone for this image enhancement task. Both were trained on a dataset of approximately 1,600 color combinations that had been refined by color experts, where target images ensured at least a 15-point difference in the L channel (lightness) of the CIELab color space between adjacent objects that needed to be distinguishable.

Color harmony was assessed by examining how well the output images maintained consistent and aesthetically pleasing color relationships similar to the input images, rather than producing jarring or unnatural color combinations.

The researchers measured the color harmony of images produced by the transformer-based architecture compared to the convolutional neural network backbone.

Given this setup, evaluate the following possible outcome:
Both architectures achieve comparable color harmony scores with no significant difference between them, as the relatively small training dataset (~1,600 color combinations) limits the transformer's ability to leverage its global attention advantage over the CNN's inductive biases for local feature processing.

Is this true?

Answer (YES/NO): NO